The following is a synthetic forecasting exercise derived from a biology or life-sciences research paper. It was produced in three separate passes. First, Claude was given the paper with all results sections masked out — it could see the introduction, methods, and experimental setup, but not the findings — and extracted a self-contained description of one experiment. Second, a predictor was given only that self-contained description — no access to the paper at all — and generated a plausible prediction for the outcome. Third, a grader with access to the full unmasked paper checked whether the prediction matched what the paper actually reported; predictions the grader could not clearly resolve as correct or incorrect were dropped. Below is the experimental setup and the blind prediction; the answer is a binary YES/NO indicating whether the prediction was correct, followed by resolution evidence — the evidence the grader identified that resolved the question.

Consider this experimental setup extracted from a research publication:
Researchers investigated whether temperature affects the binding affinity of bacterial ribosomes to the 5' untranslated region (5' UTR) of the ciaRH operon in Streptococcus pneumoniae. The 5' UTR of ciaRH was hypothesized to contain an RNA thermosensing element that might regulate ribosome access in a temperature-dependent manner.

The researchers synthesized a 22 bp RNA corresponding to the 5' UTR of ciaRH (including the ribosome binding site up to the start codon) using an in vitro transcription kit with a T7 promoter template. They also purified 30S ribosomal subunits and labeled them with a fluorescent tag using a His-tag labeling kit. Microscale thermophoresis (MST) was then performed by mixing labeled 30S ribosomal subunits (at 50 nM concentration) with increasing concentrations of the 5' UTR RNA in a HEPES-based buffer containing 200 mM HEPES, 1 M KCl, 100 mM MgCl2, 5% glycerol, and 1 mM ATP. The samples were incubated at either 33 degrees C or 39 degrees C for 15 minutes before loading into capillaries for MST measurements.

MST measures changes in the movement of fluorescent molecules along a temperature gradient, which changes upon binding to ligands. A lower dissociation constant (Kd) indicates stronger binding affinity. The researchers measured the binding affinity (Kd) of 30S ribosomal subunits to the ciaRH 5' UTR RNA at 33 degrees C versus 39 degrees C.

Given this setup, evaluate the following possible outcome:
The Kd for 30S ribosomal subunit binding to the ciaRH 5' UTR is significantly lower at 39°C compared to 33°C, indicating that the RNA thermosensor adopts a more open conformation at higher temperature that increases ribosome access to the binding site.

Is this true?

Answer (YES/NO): YES